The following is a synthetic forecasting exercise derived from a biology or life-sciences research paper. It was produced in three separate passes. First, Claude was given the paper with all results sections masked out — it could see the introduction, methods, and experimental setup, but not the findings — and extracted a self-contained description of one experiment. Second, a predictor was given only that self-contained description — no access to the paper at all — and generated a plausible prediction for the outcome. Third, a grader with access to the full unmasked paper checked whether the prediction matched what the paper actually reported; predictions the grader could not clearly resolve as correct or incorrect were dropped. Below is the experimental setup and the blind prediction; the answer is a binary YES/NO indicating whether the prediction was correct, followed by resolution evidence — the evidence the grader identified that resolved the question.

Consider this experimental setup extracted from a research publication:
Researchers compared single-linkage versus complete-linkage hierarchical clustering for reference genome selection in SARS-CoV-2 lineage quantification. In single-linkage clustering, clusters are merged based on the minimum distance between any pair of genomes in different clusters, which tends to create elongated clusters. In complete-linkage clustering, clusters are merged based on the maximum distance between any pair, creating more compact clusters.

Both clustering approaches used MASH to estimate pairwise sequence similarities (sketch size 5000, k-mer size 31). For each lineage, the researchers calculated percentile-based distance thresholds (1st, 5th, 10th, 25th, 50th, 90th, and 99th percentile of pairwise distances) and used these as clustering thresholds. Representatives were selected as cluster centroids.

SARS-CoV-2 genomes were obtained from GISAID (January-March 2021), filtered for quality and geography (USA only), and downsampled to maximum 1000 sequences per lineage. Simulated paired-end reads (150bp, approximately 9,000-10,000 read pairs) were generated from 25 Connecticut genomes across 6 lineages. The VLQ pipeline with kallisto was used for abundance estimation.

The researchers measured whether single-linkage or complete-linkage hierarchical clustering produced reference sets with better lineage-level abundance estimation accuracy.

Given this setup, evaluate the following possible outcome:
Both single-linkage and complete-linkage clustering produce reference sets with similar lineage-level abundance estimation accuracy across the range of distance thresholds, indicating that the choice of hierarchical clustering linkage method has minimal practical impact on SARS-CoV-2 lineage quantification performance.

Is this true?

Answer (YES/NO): NO